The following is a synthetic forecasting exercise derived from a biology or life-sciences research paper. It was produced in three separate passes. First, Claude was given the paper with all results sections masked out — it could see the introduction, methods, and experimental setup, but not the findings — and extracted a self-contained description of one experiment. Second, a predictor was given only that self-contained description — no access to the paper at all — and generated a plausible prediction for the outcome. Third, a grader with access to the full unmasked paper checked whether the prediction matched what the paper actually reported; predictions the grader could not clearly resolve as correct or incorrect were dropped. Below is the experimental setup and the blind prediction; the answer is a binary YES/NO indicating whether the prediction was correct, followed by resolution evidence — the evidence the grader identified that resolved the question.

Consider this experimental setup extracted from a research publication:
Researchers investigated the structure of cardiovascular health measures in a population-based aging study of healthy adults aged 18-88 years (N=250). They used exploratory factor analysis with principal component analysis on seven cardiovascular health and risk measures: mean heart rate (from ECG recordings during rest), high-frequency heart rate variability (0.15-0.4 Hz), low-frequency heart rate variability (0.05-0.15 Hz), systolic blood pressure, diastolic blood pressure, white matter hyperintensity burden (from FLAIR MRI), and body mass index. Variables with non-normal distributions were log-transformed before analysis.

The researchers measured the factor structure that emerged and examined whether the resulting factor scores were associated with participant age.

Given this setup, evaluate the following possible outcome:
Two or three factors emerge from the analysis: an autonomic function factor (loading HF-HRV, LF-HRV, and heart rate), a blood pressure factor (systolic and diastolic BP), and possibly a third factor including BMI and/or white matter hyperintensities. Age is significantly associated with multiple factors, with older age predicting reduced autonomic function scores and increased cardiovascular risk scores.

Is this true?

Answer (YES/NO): YES